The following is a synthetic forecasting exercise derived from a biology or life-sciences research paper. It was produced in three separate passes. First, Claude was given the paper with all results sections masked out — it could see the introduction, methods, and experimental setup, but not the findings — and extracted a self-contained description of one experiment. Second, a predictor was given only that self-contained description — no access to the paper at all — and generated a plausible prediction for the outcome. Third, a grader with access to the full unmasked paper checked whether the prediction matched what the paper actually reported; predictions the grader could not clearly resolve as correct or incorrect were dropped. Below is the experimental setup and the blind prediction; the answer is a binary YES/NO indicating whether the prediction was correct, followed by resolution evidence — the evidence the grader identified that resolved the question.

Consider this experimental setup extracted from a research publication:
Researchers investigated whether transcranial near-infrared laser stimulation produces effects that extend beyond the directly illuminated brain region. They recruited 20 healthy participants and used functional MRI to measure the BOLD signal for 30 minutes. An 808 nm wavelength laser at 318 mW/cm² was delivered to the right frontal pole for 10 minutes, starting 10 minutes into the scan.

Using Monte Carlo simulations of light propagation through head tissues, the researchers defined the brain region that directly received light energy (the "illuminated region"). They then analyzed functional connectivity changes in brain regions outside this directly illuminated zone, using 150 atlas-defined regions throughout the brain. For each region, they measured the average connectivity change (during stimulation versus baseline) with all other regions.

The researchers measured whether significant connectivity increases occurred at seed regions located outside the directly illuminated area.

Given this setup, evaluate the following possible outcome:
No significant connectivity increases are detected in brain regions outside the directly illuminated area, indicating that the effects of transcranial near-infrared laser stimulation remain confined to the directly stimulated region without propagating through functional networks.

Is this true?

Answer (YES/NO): NO